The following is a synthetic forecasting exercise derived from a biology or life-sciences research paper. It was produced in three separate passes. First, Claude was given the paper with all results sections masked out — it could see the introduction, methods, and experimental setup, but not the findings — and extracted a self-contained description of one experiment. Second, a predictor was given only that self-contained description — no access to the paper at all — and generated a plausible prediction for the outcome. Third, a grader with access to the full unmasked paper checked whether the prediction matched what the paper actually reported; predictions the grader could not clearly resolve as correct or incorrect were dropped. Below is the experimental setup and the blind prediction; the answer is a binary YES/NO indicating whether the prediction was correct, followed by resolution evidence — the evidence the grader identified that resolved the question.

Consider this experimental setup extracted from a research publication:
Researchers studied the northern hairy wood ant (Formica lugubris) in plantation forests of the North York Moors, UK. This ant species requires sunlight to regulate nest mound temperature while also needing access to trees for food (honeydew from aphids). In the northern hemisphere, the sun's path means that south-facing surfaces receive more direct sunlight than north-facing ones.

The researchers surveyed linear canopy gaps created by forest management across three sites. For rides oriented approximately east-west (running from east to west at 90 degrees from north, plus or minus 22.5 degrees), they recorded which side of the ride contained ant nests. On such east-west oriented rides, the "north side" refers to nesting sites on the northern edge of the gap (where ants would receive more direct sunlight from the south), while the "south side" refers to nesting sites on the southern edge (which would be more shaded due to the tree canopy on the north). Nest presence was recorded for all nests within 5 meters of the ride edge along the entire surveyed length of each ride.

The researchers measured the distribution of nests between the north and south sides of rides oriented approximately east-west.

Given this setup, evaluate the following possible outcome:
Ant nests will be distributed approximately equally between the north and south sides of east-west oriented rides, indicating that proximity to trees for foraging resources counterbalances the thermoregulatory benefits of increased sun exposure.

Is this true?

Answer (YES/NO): NO